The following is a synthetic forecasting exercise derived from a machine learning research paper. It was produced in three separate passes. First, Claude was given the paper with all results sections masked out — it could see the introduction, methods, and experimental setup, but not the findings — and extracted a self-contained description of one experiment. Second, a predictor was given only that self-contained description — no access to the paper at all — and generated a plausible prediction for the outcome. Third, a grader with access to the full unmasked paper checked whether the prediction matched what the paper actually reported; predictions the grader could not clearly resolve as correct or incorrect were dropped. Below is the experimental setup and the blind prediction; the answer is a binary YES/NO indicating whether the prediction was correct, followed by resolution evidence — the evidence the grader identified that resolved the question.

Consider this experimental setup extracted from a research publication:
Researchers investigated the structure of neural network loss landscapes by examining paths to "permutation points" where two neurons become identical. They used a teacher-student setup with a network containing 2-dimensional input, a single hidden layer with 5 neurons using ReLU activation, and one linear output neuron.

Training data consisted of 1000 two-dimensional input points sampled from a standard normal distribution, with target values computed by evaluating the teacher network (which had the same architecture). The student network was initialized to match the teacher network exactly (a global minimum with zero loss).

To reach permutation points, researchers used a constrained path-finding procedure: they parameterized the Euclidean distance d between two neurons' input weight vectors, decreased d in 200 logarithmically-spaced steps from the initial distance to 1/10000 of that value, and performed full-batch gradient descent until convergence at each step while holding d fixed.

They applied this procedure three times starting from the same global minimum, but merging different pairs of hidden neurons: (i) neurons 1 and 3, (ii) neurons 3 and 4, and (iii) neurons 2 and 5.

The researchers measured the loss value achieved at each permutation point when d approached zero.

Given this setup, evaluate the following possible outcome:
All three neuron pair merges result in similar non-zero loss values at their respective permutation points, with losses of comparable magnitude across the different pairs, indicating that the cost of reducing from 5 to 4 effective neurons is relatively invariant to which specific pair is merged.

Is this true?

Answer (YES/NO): NO